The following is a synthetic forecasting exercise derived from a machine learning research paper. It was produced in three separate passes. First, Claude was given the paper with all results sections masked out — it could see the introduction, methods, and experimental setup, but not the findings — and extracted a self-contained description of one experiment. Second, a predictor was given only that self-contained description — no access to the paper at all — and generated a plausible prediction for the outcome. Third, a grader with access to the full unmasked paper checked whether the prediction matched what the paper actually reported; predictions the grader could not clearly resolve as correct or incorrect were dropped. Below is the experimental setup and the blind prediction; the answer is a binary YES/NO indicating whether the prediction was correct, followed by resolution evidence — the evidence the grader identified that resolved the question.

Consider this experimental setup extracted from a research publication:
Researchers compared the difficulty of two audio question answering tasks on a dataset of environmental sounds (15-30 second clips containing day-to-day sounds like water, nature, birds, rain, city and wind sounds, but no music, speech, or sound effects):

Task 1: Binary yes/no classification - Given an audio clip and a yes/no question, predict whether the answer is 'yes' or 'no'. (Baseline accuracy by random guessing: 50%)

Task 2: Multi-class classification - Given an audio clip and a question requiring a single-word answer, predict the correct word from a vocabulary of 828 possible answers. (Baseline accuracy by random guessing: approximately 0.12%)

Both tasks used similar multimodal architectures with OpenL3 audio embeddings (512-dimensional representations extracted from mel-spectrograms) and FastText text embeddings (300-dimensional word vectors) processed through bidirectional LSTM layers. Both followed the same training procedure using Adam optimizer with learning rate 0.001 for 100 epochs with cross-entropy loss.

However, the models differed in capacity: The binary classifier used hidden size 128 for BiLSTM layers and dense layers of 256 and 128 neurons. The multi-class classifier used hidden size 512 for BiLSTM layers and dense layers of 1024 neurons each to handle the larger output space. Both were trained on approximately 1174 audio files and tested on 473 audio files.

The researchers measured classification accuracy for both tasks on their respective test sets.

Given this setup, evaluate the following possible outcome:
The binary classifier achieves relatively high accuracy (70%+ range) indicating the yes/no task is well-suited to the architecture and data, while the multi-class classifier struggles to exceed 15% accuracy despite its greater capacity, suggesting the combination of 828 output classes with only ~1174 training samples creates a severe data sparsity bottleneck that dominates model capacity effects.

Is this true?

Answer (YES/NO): NO